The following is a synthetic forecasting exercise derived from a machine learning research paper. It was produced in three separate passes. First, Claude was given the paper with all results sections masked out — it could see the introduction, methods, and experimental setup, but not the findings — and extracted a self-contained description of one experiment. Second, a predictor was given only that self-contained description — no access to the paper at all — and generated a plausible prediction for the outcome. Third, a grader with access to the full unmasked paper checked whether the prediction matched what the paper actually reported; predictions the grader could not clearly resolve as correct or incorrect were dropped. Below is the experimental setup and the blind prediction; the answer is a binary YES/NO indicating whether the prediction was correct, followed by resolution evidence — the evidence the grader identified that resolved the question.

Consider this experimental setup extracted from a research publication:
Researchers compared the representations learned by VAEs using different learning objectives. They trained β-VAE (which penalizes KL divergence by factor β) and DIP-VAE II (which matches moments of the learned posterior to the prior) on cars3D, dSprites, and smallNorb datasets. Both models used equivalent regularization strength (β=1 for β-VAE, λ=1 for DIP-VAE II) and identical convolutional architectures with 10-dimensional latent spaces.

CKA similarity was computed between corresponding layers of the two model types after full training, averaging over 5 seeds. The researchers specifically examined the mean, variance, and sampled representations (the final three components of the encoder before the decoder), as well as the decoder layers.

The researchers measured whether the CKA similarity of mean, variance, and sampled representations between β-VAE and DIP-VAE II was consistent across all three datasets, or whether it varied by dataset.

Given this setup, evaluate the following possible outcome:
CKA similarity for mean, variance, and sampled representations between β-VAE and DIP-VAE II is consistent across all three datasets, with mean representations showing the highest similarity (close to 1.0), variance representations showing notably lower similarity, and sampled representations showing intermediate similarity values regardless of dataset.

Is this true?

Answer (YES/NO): NO